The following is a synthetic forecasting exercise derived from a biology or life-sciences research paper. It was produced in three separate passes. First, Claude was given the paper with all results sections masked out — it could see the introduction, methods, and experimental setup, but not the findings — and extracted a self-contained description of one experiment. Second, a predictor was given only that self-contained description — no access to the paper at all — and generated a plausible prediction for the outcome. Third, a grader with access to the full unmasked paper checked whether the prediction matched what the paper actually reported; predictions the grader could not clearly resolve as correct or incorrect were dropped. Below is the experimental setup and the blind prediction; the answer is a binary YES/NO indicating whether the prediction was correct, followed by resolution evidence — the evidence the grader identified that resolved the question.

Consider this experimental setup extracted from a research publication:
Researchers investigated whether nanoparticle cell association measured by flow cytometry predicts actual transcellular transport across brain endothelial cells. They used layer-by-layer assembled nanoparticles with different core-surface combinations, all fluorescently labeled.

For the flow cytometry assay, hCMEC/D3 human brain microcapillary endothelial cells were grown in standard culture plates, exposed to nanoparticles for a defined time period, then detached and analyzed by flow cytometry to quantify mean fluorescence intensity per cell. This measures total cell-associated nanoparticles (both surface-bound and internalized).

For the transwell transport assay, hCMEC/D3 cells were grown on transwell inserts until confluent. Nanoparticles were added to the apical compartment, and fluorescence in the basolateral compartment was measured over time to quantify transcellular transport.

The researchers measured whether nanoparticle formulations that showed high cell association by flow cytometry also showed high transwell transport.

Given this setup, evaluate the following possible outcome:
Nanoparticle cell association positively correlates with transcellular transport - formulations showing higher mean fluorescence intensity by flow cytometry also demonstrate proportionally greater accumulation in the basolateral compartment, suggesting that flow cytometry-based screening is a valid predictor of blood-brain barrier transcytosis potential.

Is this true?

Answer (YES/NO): NO